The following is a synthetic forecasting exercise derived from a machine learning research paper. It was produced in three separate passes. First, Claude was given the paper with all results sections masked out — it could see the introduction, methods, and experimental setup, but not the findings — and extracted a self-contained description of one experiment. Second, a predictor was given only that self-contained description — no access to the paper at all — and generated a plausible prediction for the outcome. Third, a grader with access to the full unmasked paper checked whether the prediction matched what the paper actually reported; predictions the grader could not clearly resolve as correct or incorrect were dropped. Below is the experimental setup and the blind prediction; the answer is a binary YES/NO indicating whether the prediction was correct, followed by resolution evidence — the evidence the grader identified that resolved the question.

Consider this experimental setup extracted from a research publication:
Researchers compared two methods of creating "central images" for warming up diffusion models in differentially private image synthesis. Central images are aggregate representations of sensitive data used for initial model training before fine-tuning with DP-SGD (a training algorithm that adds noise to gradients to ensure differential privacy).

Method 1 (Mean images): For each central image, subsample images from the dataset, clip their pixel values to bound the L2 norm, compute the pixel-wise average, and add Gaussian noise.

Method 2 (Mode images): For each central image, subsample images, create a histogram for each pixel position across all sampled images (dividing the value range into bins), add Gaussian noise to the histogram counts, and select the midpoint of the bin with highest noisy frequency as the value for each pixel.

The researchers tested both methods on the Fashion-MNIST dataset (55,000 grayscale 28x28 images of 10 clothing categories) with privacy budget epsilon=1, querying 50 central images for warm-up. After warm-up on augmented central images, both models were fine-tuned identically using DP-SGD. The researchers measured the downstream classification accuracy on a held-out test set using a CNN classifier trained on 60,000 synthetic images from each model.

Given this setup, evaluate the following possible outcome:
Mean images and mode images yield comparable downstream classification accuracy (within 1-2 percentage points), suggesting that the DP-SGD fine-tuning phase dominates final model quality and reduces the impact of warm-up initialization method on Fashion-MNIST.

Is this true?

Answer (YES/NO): YES